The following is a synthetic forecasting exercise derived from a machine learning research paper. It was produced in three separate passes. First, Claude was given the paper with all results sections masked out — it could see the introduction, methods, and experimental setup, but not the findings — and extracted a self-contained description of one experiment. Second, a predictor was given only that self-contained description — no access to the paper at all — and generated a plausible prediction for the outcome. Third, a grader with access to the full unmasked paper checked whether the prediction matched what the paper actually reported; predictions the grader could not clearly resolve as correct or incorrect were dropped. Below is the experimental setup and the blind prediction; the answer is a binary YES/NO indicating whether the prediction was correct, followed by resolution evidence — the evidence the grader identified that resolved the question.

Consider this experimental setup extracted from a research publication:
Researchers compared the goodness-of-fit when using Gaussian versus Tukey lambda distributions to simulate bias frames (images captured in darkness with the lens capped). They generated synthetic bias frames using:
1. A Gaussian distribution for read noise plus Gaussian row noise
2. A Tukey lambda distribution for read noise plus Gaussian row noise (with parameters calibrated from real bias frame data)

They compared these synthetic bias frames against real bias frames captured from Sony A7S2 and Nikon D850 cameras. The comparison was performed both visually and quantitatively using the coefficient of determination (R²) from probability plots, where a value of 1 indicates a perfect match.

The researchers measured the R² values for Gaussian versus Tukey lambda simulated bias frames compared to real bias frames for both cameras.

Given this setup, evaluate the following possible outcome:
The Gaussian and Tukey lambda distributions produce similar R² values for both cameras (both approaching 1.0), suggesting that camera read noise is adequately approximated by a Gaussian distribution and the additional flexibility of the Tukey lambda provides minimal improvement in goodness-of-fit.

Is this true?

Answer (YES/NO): NO